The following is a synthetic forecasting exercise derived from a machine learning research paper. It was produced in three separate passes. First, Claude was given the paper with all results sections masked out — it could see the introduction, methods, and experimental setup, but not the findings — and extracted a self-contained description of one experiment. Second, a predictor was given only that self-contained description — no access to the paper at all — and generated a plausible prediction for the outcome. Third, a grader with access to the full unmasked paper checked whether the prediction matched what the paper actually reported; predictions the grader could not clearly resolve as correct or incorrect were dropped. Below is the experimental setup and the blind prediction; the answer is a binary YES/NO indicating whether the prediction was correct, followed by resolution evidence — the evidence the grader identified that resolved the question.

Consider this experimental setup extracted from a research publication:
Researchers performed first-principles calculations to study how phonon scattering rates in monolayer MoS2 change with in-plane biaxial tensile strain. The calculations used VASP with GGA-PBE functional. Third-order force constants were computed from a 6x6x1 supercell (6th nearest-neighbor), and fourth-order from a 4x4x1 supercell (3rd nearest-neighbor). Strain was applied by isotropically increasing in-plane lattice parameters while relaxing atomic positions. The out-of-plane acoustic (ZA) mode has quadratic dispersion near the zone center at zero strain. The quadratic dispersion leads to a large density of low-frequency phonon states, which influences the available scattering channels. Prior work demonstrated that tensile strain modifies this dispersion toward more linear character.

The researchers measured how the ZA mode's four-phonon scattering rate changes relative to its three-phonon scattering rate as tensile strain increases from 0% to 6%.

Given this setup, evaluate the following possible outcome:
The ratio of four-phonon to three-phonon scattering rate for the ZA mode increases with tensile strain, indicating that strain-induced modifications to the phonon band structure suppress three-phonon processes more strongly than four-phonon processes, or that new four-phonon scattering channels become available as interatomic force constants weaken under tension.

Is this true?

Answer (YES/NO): NO